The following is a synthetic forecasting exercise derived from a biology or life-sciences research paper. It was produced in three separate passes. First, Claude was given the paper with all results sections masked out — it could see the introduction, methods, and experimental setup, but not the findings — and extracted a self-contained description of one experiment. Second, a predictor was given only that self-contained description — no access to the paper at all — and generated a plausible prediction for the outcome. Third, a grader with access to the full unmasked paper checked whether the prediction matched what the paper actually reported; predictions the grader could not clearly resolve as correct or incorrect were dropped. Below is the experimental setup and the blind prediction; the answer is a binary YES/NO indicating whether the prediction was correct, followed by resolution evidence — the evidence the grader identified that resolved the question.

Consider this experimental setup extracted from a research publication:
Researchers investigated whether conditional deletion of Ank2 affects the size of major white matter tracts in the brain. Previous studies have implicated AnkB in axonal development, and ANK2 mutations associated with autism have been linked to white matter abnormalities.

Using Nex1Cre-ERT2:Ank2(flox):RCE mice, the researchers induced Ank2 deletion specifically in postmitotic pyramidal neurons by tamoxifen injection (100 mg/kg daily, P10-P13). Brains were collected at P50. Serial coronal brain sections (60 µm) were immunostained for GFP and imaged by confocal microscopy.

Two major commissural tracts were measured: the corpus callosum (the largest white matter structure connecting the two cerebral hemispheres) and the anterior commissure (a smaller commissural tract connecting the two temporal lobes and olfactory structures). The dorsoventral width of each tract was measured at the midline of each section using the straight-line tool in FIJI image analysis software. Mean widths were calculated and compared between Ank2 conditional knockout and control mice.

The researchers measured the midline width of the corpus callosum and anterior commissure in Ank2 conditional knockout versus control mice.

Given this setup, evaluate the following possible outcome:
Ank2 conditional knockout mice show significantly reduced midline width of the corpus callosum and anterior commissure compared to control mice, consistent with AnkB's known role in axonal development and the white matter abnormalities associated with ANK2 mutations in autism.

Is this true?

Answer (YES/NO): NO